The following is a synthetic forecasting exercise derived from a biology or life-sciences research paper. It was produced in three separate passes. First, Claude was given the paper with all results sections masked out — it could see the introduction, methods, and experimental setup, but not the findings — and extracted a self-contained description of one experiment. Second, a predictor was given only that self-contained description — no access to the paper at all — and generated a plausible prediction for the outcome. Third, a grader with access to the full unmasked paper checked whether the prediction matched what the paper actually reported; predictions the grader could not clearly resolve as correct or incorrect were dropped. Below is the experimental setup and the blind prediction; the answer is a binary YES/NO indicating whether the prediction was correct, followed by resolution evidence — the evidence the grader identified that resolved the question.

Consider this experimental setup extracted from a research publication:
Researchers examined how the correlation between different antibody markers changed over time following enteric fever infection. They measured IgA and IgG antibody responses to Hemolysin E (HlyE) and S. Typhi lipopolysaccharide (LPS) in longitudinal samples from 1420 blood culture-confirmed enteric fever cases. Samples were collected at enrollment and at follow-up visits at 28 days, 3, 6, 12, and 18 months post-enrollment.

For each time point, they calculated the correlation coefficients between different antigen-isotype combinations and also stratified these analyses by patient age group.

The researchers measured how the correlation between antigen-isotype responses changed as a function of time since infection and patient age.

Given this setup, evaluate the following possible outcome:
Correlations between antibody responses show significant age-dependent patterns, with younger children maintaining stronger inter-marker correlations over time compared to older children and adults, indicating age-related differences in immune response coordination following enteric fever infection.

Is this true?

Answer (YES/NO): YES